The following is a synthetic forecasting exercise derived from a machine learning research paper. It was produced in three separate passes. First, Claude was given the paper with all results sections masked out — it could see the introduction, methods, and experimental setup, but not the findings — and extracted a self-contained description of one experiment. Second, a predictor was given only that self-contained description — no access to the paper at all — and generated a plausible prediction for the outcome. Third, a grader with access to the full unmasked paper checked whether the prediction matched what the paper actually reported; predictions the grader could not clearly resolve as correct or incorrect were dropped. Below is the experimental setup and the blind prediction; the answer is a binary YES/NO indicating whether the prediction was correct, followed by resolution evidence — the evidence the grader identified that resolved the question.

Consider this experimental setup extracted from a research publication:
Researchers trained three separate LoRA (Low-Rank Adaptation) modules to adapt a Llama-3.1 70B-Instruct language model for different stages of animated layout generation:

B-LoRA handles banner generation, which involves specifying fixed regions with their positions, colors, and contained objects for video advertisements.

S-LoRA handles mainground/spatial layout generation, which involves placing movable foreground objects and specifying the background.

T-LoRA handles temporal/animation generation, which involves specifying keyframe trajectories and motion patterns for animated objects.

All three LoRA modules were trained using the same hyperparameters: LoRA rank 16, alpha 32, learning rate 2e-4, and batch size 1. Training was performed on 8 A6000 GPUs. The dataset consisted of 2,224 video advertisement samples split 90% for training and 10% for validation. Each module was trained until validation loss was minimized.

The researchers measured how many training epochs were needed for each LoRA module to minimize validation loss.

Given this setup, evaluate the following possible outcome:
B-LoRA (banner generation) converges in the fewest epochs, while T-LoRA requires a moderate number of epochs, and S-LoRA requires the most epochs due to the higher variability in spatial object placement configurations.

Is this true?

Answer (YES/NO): NO